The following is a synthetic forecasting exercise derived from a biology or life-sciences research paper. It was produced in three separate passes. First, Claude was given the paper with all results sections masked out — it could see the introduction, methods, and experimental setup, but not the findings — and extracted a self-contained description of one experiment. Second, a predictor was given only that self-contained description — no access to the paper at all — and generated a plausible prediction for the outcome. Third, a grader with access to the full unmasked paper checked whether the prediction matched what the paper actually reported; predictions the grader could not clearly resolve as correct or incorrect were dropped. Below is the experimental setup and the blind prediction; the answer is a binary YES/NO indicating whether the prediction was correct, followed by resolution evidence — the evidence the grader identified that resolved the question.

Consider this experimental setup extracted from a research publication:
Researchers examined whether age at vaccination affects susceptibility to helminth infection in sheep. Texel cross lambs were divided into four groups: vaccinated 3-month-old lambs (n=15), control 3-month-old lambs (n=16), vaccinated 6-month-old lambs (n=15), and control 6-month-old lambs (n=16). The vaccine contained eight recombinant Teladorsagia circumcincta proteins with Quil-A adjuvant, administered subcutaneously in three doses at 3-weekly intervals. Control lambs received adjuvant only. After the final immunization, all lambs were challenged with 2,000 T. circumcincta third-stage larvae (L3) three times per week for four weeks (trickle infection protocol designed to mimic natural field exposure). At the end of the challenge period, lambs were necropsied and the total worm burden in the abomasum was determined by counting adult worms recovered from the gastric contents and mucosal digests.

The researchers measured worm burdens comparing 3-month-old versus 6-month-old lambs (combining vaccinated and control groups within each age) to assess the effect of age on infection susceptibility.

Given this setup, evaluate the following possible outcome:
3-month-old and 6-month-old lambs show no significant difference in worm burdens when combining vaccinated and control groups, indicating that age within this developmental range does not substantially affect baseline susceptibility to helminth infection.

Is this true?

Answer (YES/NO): NO